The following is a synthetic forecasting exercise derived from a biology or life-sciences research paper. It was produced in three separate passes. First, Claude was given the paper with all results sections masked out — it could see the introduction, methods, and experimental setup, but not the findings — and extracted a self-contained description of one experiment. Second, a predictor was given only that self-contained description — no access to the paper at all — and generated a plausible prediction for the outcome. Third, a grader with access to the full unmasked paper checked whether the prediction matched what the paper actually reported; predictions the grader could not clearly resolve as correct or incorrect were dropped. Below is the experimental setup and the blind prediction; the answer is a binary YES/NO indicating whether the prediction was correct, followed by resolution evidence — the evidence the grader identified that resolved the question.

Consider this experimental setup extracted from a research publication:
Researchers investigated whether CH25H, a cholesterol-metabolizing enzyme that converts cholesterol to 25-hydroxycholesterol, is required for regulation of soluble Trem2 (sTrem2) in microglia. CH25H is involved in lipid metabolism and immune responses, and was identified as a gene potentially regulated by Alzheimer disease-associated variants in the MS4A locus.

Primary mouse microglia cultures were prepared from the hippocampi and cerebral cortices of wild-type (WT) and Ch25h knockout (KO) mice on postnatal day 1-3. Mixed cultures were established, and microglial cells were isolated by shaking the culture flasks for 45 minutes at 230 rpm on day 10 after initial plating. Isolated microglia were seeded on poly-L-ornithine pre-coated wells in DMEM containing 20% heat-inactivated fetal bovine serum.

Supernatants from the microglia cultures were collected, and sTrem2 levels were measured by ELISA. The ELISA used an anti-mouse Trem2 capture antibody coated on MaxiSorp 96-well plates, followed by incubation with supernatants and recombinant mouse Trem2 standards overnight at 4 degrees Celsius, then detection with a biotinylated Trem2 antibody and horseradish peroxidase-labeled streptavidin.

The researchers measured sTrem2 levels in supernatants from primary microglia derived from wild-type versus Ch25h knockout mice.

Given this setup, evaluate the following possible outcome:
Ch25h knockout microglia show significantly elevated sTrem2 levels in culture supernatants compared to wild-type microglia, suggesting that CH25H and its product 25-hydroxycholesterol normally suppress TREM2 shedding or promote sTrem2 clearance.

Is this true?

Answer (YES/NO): YES